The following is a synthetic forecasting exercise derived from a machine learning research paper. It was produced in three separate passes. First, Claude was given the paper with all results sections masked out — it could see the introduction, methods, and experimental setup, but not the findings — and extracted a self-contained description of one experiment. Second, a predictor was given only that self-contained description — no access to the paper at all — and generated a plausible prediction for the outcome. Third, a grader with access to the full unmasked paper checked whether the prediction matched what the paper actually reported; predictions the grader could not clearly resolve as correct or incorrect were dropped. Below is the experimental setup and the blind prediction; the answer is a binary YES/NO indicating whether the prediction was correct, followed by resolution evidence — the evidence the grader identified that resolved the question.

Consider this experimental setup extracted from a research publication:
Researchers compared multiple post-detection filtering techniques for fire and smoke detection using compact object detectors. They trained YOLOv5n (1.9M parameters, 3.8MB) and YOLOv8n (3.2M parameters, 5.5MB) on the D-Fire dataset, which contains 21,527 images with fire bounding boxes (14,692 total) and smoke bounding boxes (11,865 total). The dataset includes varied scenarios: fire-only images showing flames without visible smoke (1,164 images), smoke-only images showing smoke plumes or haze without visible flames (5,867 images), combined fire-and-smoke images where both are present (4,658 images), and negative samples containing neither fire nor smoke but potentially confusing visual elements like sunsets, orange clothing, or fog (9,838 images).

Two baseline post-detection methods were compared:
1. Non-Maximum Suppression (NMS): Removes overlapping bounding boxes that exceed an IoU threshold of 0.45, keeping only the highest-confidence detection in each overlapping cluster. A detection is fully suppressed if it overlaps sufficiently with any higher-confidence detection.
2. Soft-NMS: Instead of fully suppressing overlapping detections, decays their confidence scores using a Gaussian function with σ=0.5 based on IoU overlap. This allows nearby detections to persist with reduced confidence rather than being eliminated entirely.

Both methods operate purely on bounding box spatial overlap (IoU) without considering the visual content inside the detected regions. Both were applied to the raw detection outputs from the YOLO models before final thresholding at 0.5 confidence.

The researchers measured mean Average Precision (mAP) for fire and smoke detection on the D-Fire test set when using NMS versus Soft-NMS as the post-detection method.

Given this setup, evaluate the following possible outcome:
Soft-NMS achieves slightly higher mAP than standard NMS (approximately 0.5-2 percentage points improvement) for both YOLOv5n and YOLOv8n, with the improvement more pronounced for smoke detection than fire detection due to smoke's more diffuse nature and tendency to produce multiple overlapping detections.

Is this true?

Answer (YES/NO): NO